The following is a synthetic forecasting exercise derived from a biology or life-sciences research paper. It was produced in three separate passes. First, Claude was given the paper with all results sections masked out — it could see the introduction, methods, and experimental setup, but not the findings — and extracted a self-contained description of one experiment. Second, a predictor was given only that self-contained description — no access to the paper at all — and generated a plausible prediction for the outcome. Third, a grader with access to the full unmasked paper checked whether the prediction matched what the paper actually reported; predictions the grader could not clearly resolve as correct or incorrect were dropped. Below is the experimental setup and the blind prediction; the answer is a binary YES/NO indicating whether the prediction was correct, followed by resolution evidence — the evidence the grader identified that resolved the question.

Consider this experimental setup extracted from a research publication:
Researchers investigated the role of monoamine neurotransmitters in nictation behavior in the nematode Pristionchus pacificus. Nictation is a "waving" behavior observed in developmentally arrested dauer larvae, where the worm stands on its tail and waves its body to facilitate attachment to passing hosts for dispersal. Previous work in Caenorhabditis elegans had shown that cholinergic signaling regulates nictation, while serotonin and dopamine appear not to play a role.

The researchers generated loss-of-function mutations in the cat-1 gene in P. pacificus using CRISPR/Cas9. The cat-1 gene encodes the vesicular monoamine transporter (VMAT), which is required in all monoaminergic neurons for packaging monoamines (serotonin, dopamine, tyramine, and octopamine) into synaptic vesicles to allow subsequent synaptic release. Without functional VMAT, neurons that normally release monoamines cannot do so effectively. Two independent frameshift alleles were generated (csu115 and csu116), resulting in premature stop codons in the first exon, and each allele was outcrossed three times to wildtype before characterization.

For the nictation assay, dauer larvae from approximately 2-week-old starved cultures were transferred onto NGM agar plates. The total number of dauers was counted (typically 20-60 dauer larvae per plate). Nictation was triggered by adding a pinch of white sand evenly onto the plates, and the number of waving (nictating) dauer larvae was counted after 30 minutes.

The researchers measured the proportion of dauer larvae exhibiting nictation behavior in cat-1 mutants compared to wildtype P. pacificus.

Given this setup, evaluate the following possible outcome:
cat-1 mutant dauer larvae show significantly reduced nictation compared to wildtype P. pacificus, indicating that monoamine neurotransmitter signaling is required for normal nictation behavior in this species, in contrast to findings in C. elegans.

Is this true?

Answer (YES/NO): YES